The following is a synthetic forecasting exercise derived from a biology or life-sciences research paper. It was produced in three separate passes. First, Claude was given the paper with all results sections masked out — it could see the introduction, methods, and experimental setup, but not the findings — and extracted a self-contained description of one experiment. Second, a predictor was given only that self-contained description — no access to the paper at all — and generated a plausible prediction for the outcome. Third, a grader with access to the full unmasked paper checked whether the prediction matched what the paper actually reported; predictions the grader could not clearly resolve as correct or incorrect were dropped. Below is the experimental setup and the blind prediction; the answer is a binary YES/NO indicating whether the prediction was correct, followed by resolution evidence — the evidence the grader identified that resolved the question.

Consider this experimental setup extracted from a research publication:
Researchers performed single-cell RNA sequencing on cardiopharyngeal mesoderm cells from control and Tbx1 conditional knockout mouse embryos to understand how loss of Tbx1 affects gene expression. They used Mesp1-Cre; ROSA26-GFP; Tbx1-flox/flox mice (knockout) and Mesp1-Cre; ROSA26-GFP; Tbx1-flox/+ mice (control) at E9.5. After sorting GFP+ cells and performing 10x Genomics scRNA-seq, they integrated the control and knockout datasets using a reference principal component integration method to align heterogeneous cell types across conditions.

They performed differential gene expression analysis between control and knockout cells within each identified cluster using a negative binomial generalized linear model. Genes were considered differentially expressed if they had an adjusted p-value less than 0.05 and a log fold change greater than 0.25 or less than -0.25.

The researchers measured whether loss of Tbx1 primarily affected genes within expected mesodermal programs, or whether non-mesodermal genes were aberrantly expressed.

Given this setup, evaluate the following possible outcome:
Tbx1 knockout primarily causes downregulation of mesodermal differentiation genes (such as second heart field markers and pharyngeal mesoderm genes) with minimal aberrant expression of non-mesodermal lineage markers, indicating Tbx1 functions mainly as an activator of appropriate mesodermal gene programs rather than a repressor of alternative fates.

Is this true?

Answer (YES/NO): NO